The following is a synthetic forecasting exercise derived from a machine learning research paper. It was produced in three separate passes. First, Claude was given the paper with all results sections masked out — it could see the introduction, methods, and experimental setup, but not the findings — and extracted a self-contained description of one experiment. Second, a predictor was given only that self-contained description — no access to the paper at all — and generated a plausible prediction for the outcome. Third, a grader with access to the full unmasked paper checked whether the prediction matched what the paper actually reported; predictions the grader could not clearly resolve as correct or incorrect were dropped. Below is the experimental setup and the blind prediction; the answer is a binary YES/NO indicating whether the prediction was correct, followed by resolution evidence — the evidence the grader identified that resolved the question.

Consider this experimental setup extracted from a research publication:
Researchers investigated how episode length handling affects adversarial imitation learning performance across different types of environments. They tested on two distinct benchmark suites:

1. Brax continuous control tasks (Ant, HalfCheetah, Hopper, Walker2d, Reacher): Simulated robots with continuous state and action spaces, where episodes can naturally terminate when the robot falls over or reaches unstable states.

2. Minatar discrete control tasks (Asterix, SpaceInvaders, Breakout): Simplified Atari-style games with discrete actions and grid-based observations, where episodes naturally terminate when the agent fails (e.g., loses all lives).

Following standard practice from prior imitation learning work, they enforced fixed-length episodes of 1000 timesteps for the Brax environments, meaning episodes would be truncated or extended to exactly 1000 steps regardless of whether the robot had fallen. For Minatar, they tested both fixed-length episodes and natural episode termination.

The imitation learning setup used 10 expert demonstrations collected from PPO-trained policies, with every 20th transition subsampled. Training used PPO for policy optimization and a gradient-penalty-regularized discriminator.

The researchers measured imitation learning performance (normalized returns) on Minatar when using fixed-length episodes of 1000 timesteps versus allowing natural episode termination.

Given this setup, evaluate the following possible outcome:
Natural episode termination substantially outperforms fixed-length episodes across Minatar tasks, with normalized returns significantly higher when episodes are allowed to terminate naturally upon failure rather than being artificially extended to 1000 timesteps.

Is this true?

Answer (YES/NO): YES